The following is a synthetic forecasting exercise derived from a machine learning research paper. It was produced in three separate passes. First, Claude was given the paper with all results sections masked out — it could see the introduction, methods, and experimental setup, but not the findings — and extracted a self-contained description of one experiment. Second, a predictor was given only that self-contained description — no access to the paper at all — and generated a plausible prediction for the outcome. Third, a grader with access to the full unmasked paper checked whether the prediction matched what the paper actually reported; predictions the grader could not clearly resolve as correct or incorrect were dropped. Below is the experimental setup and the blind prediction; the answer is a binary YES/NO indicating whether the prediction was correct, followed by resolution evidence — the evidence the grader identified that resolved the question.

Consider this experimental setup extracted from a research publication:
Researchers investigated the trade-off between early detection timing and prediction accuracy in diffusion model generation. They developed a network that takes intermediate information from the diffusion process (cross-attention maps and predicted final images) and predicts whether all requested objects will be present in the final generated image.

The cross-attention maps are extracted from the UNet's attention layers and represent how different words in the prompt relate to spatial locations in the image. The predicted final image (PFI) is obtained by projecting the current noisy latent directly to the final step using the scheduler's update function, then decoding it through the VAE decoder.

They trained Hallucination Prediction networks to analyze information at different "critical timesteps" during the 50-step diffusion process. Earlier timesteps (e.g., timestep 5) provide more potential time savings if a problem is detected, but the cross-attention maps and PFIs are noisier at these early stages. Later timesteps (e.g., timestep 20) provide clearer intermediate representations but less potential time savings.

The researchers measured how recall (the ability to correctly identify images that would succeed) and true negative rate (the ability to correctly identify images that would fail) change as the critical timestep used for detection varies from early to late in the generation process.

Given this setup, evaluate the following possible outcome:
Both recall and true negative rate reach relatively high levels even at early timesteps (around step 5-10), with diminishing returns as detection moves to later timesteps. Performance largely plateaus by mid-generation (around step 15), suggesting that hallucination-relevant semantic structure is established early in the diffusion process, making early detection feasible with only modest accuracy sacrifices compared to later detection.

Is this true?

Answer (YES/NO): NO